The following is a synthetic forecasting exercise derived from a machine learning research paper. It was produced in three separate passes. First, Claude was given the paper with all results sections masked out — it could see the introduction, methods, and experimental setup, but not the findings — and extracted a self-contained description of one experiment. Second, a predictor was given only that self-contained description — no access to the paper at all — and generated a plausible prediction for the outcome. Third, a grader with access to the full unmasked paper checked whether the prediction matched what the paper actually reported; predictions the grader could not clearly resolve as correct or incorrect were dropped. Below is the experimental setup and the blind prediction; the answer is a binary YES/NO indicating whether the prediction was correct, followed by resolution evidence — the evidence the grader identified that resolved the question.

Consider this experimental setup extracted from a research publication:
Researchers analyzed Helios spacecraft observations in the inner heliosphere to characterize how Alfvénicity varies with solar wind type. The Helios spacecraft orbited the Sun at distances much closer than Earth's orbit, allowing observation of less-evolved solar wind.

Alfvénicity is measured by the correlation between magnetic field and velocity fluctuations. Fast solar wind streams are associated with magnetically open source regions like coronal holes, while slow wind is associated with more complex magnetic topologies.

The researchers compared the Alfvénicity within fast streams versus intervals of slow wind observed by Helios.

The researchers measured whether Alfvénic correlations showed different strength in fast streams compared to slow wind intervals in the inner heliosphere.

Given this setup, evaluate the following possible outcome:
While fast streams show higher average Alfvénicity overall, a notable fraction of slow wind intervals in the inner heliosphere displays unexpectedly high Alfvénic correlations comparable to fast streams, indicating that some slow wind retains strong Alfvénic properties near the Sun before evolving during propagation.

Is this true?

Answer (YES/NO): NO